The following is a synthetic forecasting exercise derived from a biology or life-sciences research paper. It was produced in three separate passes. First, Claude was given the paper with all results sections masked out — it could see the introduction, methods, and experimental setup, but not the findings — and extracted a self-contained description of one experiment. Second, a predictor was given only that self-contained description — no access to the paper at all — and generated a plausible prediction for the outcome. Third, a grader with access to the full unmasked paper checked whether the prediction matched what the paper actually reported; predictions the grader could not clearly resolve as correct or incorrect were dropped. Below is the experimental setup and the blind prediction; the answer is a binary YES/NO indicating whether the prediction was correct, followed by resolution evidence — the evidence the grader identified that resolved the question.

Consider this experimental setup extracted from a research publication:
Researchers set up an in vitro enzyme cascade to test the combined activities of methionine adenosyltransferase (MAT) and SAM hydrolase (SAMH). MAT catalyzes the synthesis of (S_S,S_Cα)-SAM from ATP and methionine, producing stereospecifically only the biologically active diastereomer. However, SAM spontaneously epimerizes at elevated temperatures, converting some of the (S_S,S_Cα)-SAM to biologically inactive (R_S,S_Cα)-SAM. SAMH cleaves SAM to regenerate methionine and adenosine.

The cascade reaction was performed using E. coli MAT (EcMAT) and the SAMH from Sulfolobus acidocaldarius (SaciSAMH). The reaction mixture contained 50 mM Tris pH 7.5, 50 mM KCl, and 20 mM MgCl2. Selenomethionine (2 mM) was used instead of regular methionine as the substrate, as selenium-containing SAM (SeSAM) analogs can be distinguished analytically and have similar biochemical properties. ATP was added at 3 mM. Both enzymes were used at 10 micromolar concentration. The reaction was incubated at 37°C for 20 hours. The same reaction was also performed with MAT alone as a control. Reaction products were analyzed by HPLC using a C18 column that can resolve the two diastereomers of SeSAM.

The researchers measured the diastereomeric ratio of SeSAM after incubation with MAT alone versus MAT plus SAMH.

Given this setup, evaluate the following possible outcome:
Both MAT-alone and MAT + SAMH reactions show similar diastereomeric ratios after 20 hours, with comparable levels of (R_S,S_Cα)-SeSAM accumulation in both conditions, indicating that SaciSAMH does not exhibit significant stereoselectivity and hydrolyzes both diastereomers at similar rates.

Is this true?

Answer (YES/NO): NO